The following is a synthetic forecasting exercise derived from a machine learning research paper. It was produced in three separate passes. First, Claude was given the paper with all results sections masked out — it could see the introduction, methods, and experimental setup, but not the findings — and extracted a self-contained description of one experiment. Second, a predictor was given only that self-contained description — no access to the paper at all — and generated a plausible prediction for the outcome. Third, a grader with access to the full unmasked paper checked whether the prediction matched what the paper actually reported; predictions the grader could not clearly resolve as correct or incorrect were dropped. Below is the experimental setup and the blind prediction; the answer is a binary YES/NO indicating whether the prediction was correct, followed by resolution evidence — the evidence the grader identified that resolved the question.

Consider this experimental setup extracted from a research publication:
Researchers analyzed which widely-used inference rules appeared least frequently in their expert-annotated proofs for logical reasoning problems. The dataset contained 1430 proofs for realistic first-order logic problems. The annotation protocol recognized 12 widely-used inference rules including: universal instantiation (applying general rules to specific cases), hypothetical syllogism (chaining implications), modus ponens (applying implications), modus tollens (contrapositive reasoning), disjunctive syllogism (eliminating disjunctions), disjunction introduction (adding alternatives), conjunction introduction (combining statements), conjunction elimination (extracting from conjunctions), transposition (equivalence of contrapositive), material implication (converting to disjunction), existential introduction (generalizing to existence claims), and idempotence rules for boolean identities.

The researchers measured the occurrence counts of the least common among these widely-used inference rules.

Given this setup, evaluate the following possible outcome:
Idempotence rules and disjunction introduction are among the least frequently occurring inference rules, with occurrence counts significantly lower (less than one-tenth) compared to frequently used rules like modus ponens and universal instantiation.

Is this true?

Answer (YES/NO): NO